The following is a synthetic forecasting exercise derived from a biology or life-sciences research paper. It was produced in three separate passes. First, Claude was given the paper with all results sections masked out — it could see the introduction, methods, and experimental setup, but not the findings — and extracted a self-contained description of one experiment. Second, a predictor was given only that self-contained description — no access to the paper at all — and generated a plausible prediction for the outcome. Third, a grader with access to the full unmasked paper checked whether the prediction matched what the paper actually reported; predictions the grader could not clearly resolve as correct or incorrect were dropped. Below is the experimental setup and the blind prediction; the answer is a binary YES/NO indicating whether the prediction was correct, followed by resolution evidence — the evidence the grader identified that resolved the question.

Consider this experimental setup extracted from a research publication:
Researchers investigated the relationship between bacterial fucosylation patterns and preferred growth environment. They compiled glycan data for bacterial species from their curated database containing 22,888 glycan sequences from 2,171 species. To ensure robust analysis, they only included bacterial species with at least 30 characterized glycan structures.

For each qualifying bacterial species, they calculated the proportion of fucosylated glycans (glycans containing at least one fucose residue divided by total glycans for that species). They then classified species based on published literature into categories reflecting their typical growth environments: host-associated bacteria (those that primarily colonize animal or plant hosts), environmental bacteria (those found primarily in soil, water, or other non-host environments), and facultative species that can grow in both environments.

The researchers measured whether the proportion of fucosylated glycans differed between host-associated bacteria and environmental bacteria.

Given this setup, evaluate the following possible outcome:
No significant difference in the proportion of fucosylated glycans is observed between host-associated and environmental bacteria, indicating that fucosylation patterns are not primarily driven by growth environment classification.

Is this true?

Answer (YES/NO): NO